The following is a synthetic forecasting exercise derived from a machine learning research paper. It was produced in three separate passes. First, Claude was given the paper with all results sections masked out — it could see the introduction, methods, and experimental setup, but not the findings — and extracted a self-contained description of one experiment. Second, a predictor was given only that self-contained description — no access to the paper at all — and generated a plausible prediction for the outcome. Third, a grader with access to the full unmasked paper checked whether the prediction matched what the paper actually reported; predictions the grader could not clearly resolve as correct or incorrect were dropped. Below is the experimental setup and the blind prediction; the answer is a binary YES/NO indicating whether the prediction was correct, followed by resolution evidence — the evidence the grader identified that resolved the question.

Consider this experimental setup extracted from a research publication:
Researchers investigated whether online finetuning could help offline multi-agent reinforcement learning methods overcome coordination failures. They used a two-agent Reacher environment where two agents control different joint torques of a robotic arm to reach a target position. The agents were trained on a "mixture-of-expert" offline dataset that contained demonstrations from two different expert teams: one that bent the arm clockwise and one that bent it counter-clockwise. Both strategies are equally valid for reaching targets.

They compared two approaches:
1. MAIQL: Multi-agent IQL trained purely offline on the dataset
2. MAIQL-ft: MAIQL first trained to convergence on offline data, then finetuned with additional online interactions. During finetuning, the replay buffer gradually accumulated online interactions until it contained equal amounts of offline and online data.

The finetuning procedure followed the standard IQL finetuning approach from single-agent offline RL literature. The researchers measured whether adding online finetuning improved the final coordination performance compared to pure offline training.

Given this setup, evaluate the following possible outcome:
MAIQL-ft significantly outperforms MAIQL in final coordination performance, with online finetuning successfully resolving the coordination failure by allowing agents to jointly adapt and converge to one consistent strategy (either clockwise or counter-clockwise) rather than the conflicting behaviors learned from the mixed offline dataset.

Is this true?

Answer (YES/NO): NO